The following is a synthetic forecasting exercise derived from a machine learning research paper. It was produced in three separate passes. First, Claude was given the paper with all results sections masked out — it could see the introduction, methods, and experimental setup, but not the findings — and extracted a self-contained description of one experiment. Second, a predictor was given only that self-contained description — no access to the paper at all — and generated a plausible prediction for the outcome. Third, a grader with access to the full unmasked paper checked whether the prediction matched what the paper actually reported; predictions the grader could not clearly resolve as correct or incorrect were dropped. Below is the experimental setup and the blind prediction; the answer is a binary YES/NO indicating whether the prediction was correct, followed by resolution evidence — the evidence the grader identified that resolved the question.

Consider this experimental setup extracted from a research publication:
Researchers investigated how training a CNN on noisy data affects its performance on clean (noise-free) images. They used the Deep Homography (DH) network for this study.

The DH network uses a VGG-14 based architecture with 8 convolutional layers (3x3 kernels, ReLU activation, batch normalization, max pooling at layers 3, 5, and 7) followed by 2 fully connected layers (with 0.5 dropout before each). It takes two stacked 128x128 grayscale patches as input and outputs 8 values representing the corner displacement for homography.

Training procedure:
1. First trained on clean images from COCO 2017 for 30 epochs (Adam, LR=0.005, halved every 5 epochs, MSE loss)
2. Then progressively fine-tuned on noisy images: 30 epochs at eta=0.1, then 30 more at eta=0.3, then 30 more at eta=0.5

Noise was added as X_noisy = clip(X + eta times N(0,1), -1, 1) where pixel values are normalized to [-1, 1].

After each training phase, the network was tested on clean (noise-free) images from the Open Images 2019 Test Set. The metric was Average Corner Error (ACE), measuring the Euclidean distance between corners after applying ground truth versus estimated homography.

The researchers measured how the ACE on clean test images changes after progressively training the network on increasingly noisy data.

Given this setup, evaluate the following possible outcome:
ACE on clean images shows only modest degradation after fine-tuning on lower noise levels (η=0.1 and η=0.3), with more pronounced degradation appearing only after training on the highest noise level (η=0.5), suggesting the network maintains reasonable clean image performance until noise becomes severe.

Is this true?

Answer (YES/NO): NO